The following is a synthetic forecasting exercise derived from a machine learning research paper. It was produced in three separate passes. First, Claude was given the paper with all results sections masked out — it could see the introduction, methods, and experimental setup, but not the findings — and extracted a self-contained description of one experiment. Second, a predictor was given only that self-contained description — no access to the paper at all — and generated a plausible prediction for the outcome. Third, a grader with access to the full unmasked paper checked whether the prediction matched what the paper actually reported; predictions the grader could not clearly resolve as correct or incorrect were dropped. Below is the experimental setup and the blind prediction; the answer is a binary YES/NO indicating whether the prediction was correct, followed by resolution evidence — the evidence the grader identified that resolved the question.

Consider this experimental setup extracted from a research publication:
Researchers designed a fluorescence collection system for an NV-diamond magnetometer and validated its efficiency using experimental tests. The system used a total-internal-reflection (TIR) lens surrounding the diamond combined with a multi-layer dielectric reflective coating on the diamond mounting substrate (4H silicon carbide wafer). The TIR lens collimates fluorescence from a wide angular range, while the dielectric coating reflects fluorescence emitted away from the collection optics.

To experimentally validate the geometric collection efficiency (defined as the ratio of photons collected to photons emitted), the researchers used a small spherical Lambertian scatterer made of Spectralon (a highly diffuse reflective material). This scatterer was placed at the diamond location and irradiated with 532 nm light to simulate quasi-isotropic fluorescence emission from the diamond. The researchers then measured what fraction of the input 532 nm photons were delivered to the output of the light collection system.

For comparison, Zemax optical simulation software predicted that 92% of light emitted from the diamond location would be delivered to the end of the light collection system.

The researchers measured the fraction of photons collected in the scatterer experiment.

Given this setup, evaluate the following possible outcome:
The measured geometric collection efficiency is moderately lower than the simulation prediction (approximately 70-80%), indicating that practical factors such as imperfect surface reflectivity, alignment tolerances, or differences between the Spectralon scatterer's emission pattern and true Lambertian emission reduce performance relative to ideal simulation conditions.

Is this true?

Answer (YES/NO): NO